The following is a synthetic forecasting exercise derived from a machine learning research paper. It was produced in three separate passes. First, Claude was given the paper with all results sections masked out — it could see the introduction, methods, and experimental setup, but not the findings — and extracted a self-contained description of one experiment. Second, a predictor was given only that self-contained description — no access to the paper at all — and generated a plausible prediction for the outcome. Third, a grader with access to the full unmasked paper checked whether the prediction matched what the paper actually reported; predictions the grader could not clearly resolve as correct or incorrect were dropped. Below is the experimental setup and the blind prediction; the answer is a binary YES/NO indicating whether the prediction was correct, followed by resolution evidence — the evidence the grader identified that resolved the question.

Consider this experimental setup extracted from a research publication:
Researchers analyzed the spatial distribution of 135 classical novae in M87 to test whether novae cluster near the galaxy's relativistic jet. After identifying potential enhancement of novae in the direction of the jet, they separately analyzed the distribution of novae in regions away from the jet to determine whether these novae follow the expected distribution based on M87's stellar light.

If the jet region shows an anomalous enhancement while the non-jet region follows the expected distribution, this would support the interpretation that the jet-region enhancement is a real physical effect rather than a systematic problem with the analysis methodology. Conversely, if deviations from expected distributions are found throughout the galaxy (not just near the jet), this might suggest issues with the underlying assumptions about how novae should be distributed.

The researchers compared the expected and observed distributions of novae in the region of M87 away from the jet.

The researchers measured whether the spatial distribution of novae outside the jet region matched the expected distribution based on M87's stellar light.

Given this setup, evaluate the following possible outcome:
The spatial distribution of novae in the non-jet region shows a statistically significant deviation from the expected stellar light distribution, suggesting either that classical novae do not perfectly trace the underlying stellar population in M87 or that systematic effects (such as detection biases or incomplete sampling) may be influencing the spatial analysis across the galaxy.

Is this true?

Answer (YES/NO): NO